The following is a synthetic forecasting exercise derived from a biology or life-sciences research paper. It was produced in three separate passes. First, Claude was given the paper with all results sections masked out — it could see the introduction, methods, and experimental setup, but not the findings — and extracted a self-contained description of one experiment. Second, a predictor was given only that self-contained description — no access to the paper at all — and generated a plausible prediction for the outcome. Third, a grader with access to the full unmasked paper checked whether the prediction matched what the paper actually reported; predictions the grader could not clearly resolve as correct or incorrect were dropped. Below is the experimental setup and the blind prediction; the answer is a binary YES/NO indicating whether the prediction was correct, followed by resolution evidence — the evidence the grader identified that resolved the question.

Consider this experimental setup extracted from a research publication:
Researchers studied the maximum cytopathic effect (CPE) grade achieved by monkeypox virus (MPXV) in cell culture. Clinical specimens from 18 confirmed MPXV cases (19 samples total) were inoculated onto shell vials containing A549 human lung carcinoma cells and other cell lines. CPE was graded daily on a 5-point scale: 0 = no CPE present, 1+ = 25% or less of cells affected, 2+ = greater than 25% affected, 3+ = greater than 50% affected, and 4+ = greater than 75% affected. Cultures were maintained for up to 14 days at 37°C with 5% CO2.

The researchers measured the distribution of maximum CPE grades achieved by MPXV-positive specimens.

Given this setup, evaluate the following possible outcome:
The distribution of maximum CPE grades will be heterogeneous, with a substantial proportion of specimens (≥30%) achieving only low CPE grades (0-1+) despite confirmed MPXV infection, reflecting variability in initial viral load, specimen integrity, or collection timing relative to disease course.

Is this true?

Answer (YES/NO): NO